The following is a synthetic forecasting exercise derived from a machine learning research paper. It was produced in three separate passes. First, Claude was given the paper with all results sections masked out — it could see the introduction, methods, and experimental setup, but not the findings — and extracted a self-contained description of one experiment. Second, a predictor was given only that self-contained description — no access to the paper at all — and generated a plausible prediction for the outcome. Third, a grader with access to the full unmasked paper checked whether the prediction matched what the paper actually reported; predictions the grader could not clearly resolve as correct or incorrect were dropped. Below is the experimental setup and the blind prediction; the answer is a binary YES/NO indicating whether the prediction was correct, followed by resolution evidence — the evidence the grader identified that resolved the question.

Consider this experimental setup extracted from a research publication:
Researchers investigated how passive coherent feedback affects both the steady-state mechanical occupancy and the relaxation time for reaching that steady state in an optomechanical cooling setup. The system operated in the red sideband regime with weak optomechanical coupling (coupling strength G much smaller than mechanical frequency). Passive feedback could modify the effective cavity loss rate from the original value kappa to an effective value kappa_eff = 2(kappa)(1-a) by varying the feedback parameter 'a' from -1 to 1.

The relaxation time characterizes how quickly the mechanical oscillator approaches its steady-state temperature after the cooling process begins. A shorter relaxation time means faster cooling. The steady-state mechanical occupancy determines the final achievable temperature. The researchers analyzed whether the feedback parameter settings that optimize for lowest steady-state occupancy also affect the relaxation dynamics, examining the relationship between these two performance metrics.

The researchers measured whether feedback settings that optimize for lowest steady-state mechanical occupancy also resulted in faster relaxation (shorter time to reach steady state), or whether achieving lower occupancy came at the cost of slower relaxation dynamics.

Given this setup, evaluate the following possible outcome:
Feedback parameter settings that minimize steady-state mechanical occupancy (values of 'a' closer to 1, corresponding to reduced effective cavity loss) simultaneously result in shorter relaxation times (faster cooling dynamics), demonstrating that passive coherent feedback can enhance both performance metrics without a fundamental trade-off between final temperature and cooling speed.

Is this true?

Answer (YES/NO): YES